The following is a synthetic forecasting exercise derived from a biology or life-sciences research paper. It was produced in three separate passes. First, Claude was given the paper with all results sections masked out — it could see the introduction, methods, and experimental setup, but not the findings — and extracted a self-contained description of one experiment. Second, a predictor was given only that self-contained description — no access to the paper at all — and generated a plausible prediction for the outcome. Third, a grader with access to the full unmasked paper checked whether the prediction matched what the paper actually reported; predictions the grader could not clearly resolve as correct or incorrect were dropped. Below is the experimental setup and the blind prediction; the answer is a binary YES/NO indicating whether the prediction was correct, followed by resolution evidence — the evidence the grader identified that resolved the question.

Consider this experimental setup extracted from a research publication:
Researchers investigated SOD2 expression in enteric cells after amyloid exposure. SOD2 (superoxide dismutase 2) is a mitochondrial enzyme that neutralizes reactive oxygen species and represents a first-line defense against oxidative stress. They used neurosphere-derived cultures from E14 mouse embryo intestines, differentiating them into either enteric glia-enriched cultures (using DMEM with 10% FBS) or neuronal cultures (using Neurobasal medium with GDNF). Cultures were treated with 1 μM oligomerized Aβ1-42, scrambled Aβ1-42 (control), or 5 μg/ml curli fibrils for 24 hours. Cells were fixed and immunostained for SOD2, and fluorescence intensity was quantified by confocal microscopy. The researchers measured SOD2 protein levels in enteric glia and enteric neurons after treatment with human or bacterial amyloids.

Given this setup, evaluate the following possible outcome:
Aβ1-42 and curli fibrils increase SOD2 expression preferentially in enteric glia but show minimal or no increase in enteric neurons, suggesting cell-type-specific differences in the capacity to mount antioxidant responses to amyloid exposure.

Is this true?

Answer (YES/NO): NO